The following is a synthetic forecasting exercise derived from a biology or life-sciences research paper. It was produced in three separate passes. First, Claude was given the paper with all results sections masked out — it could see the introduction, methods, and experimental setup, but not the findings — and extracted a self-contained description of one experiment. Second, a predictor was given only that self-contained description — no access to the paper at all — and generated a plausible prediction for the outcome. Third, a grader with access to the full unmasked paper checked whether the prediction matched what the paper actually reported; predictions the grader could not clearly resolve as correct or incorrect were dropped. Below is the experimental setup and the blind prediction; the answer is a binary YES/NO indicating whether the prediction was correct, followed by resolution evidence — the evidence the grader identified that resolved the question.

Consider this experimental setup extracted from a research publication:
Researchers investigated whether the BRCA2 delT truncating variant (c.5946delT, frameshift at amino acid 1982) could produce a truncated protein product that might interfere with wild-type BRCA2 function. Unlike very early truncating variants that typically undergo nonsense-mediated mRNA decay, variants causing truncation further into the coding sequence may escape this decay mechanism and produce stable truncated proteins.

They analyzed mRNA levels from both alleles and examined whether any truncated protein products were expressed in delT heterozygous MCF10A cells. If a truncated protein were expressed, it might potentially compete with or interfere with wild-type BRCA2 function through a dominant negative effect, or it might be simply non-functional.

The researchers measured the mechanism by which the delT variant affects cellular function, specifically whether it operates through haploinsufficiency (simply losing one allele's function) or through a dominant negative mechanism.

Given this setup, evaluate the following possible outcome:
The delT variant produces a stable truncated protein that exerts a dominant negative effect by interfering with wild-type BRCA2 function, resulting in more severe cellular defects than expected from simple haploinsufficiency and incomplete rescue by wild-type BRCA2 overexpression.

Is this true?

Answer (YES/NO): YES